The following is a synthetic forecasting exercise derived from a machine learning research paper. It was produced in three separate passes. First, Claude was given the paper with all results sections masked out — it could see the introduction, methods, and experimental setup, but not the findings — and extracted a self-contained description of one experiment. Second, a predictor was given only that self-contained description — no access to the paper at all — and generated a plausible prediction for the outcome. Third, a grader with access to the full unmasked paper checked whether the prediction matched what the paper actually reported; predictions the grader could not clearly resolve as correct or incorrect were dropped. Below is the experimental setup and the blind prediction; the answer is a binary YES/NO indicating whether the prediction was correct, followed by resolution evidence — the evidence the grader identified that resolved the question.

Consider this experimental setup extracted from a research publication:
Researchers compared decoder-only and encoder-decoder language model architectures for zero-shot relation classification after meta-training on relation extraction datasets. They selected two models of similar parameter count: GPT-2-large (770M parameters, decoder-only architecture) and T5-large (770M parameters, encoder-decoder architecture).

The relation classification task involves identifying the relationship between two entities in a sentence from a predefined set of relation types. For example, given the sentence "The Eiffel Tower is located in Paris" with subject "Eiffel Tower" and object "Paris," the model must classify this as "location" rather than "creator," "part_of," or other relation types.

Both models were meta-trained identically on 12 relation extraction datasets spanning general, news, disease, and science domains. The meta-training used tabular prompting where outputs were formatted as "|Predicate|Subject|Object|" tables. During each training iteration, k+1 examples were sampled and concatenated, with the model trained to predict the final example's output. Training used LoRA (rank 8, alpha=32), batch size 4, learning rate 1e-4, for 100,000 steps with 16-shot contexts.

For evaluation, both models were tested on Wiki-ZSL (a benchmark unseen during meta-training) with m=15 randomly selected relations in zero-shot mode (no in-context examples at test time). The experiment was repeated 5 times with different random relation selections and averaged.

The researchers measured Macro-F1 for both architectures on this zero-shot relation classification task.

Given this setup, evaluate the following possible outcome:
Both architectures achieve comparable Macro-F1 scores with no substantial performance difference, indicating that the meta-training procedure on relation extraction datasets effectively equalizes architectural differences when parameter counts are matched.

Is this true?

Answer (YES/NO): NO